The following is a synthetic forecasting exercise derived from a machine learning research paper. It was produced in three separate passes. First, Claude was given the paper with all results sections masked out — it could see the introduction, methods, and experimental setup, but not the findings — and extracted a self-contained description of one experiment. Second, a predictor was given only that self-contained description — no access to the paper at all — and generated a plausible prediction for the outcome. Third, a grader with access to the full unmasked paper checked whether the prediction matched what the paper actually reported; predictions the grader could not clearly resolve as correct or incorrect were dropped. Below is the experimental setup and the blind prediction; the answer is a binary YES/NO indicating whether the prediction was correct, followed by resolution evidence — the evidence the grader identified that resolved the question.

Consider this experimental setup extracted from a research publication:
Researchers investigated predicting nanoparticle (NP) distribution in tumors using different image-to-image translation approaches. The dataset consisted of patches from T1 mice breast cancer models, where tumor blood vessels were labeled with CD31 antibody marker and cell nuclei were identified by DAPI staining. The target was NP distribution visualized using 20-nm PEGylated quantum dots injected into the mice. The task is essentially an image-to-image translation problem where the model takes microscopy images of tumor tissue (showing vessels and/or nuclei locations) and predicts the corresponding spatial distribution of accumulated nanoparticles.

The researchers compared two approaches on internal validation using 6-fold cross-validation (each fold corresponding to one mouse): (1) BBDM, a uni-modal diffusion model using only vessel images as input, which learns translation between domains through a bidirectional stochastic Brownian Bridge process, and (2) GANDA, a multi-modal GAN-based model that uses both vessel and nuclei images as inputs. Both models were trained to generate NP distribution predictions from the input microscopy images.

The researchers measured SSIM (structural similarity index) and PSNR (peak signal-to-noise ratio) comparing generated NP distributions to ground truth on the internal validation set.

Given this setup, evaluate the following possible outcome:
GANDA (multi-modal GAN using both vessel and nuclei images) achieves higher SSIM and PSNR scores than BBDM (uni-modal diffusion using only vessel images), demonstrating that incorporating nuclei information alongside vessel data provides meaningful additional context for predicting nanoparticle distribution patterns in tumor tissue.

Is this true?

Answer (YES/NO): NO